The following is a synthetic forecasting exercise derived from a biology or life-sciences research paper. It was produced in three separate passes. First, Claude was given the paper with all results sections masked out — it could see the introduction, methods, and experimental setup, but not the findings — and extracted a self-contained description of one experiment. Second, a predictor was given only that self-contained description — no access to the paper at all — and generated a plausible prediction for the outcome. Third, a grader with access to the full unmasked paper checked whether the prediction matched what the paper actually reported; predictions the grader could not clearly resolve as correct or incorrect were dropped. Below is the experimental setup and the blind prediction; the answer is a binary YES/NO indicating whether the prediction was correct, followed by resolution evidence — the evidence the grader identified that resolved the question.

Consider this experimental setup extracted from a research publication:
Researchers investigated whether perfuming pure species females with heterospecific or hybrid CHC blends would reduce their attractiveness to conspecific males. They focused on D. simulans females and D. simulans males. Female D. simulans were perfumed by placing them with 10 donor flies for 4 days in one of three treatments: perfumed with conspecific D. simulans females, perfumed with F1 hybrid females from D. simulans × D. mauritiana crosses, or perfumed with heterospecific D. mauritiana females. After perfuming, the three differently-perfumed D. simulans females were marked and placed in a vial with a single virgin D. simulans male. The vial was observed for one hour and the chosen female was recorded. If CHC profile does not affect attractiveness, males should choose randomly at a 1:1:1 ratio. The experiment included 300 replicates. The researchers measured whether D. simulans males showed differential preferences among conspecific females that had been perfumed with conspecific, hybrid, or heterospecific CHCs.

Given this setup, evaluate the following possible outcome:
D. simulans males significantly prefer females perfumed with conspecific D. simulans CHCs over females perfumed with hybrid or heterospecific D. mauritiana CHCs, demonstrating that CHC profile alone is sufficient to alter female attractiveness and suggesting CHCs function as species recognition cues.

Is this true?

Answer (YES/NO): NO